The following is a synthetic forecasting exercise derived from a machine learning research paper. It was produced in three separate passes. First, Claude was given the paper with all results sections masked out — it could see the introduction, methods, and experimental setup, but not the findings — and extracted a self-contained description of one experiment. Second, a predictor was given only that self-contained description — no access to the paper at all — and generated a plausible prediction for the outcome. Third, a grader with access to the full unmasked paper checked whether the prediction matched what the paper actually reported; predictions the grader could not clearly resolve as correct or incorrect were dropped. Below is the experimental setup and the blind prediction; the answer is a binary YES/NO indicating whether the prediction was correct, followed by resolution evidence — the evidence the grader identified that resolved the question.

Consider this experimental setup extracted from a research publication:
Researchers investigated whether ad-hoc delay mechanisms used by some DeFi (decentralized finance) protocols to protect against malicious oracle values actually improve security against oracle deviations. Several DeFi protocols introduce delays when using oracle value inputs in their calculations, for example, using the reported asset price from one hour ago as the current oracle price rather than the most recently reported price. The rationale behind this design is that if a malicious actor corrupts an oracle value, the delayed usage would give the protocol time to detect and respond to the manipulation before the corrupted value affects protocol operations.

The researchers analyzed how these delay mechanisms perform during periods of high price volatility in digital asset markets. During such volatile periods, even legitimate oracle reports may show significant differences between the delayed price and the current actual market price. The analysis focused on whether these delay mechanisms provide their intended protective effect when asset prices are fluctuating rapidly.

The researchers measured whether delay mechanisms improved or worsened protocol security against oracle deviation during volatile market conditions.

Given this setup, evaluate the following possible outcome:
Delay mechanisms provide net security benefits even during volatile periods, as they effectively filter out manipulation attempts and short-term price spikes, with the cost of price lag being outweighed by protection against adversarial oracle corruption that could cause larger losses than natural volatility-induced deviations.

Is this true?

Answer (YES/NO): NO